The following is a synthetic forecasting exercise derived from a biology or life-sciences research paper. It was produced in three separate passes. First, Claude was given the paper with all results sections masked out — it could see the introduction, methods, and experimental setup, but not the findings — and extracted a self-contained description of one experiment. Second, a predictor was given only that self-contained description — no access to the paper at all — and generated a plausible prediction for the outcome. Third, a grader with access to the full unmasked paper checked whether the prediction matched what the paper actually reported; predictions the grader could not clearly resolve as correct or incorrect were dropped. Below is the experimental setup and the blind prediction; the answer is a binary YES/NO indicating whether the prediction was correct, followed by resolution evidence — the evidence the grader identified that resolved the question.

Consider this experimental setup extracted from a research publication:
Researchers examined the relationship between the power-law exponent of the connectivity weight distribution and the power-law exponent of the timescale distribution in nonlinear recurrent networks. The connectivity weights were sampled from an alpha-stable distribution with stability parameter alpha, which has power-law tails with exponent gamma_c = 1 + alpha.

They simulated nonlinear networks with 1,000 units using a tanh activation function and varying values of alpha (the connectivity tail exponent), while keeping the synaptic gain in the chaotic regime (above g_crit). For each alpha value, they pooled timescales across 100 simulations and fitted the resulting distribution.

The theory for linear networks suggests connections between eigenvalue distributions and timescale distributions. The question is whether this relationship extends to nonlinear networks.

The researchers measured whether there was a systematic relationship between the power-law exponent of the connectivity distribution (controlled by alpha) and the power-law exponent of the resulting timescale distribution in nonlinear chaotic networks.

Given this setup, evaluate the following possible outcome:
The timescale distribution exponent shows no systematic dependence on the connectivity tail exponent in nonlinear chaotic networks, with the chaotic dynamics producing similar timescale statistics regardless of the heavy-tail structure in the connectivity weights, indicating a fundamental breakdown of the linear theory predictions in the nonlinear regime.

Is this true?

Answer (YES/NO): NO